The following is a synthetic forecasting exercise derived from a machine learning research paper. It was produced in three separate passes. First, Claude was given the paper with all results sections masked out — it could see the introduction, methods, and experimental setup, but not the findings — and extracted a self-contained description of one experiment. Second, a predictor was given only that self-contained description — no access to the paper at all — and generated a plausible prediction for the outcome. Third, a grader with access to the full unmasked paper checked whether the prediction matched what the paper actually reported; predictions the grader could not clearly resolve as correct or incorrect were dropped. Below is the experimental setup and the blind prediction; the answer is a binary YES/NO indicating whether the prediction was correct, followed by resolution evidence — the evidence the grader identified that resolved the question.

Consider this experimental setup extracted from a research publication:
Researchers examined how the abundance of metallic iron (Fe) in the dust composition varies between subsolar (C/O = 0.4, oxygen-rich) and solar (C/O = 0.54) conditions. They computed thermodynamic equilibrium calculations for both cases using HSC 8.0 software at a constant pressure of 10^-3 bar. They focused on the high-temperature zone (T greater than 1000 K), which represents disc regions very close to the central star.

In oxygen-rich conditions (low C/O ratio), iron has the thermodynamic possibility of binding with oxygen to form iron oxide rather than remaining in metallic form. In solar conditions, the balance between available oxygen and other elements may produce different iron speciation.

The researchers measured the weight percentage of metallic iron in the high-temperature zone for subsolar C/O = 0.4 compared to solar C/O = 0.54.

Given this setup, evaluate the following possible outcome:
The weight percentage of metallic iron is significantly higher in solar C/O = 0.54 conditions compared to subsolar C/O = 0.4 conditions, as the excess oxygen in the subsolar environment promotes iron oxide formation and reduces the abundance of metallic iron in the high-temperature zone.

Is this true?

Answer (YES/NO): YES